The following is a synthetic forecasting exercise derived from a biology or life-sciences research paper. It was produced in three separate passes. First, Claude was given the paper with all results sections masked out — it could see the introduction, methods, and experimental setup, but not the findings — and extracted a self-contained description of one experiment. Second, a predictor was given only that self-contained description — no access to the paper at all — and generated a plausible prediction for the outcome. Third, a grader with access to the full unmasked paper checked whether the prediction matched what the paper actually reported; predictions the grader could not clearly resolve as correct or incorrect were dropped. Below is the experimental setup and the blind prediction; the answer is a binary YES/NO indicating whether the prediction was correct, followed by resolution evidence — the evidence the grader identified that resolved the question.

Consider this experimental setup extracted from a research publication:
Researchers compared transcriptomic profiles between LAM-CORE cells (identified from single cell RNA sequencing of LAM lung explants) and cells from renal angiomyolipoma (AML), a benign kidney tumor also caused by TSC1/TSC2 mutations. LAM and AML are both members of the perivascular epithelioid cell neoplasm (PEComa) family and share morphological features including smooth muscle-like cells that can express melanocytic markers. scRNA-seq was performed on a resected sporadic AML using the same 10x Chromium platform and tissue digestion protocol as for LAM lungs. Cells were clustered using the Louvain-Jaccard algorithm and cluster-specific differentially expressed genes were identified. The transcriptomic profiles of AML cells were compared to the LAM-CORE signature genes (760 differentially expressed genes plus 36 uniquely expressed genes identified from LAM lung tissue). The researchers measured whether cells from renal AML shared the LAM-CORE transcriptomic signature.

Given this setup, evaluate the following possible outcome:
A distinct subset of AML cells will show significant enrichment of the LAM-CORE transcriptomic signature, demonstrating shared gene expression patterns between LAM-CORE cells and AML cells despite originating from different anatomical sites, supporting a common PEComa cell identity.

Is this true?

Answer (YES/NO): YES